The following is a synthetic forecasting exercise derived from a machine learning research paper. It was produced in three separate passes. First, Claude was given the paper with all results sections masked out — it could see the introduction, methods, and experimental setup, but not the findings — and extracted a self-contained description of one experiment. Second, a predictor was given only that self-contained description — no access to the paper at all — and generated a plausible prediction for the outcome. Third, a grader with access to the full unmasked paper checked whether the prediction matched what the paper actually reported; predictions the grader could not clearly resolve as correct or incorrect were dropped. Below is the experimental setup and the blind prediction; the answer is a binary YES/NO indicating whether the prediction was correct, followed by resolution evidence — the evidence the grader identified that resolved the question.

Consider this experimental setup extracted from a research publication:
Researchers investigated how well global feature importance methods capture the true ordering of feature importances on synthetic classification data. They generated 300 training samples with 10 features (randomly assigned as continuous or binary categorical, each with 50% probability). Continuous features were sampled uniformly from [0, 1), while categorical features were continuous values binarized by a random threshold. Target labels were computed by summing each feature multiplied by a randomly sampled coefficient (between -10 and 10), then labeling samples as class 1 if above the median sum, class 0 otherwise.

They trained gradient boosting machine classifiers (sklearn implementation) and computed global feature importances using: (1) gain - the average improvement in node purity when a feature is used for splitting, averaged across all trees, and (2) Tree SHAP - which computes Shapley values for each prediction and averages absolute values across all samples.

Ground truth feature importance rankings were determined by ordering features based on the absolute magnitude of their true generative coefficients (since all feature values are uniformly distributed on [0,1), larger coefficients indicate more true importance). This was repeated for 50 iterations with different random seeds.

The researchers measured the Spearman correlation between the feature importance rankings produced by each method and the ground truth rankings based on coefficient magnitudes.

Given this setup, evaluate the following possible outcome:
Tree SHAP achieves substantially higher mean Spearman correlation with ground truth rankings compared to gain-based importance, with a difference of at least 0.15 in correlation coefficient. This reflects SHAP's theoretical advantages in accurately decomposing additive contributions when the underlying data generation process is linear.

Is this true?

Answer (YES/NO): NO